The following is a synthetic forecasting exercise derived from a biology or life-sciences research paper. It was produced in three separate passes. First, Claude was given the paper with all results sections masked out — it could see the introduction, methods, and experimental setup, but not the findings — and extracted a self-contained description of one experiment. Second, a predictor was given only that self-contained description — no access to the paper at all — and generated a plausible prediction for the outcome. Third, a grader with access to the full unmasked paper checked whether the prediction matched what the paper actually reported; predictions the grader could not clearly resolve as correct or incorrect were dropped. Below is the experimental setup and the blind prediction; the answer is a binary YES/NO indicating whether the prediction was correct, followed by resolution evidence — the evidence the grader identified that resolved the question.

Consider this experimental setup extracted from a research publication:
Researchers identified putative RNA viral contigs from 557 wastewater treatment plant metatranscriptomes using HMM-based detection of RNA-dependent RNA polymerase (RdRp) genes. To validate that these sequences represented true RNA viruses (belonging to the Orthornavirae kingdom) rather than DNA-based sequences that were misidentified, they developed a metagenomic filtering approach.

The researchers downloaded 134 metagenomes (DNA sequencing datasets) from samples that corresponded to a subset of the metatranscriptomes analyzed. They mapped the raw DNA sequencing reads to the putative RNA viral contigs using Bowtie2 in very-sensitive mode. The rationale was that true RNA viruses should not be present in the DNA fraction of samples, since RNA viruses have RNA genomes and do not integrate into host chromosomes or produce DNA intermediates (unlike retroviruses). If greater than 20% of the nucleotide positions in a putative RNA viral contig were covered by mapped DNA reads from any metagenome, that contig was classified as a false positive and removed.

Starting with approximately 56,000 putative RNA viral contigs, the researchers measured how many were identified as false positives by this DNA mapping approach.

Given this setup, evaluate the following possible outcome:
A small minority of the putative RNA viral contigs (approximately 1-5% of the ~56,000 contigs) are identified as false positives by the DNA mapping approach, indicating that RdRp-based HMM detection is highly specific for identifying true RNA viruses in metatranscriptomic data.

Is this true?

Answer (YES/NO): NO